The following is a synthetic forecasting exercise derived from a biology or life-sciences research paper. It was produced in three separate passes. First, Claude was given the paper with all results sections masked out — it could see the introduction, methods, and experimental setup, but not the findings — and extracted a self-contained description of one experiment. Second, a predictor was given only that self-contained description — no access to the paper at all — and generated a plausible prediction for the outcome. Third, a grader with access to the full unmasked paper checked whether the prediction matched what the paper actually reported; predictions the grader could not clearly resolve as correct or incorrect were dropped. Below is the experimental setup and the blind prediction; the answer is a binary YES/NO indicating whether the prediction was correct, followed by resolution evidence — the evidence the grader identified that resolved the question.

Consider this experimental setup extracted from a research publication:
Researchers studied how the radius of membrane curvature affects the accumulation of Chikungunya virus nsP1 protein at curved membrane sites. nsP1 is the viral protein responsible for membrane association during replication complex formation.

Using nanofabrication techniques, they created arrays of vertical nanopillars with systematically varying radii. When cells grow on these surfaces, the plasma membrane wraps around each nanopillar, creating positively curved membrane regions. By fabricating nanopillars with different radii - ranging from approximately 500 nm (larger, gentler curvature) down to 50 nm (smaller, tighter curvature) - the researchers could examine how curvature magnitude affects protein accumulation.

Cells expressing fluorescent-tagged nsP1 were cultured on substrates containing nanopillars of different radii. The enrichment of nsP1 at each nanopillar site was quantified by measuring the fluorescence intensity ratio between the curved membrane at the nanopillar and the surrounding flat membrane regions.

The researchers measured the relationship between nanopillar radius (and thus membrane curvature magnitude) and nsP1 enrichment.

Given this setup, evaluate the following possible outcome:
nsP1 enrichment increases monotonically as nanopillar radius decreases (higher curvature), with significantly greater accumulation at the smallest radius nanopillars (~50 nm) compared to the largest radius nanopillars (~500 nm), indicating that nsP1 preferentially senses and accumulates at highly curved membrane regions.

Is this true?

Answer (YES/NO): YES